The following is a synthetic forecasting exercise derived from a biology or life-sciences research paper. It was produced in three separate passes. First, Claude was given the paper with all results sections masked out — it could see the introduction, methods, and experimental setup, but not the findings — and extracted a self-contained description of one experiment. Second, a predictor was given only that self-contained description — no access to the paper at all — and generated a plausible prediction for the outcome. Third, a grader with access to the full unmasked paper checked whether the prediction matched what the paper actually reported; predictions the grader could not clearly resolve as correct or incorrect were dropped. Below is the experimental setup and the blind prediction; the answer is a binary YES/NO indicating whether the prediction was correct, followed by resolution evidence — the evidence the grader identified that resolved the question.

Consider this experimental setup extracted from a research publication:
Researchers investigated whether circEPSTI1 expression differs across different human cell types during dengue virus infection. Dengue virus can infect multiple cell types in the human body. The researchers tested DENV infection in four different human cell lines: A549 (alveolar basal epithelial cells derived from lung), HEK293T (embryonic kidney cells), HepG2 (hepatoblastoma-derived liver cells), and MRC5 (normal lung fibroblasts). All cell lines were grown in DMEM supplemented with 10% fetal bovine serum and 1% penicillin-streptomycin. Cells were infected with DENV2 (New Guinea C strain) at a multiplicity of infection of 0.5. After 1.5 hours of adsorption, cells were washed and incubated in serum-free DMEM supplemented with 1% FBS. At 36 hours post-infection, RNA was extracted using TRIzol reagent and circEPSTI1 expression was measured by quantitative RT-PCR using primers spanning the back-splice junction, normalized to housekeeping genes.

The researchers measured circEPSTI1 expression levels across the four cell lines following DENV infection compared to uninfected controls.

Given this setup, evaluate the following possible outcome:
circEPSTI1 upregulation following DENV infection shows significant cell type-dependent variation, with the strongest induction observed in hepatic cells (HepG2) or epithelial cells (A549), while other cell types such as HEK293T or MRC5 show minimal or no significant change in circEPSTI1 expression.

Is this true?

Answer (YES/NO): NO